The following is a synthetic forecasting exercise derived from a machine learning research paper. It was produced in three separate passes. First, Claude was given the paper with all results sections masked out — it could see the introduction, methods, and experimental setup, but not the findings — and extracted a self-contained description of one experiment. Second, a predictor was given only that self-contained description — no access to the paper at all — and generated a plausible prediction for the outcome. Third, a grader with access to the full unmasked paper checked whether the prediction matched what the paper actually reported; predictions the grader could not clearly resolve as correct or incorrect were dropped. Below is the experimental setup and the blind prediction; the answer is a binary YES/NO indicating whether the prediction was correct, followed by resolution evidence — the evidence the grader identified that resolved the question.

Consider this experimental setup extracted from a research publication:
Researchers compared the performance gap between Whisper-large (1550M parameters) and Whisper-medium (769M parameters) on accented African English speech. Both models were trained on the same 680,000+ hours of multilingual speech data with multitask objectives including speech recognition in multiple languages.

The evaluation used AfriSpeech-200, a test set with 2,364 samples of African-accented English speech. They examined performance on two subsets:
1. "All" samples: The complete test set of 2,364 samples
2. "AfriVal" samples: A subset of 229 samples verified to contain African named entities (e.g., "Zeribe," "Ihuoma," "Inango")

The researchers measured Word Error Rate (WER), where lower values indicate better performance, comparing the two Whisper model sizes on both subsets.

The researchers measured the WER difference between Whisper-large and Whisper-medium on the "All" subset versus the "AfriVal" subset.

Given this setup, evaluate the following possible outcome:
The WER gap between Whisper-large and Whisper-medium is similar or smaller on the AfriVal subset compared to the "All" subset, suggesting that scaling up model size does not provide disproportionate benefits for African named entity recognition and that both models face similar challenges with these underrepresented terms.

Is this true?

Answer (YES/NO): NO